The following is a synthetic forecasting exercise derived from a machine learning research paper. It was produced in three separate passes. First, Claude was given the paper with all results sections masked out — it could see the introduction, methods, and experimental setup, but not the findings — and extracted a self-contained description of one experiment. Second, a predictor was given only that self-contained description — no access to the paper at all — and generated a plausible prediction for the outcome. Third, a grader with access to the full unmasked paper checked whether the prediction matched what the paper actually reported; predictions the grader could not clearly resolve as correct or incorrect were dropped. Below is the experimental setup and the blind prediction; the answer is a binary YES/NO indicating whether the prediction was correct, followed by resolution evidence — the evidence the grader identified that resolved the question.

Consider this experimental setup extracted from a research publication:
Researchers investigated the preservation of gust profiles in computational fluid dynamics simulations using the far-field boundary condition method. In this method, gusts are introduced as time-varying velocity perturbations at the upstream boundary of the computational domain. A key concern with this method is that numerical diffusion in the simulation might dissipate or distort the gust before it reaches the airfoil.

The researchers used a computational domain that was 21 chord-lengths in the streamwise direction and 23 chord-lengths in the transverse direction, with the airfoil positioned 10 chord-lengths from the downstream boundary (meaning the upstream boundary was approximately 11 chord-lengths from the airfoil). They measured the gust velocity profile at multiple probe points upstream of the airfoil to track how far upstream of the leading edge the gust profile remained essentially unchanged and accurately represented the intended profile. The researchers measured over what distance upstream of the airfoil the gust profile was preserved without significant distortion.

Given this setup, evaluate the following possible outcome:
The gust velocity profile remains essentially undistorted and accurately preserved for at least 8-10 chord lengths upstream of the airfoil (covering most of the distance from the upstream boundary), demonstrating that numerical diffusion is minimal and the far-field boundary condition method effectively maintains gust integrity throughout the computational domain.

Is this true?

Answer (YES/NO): NO